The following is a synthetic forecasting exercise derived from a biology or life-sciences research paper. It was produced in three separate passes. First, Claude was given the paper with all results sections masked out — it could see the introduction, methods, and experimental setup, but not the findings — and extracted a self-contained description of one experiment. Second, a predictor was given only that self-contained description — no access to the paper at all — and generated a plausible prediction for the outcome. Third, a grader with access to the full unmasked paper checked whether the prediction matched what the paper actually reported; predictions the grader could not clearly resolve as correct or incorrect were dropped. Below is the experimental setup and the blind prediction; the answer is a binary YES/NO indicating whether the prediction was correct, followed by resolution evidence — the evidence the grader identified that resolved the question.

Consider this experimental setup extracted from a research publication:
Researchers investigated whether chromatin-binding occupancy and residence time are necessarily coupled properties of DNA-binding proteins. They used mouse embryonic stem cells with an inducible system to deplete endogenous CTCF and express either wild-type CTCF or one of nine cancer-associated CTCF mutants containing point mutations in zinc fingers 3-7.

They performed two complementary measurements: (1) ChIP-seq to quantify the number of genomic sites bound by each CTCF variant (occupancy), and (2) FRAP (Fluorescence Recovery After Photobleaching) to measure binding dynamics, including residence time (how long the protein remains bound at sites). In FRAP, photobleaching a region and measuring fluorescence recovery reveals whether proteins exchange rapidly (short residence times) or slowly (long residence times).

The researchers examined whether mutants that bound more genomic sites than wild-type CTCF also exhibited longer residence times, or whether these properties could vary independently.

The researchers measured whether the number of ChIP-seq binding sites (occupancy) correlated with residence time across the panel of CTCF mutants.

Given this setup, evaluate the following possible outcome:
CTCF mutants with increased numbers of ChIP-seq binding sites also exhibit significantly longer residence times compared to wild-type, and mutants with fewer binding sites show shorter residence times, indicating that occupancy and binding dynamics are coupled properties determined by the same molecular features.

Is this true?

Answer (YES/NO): NO